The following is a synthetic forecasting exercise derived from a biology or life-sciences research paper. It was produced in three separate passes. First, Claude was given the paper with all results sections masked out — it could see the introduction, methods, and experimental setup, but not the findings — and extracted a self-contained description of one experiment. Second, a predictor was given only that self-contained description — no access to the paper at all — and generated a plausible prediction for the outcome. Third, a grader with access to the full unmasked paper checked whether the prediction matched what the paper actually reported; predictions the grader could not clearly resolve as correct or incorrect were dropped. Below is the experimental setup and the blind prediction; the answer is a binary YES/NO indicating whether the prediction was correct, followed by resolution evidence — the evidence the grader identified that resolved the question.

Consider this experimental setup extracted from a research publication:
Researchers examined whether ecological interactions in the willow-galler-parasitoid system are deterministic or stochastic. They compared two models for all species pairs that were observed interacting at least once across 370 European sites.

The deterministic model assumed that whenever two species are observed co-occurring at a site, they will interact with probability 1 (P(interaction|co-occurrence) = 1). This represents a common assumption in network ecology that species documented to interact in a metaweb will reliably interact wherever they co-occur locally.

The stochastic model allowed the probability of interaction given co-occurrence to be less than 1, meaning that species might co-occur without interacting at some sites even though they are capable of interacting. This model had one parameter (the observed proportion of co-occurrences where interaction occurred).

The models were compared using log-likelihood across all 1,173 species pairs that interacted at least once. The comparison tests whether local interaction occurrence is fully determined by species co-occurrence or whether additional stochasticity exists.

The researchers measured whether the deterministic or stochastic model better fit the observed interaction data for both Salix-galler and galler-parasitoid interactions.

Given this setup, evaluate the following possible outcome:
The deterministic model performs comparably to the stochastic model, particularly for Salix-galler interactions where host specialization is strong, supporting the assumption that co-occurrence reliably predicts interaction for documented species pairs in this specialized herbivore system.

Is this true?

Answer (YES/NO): NO